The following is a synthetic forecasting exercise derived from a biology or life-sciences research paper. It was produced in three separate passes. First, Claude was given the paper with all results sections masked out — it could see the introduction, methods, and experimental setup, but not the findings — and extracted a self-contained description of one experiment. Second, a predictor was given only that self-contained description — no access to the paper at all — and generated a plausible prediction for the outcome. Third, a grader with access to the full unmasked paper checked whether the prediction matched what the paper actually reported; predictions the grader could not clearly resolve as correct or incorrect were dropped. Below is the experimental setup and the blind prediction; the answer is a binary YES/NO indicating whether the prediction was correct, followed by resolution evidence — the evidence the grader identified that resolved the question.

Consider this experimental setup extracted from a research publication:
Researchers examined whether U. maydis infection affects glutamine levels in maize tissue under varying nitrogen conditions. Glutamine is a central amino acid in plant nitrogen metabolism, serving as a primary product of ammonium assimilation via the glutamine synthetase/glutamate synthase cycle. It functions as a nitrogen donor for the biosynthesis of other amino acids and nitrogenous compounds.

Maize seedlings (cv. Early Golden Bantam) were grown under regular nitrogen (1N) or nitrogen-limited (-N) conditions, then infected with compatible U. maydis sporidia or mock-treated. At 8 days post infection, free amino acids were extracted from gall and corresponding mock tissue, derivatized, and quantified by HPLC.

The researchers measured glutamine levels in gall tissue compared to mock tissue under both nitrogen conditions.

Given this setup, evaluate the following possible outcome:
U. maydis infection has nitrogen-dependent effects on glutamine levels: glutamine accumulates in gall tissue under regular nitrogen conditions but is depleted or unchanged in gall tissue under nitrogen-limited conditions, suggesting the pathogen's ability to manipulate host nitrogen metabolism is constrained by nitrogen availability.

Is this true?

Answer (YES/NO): NO